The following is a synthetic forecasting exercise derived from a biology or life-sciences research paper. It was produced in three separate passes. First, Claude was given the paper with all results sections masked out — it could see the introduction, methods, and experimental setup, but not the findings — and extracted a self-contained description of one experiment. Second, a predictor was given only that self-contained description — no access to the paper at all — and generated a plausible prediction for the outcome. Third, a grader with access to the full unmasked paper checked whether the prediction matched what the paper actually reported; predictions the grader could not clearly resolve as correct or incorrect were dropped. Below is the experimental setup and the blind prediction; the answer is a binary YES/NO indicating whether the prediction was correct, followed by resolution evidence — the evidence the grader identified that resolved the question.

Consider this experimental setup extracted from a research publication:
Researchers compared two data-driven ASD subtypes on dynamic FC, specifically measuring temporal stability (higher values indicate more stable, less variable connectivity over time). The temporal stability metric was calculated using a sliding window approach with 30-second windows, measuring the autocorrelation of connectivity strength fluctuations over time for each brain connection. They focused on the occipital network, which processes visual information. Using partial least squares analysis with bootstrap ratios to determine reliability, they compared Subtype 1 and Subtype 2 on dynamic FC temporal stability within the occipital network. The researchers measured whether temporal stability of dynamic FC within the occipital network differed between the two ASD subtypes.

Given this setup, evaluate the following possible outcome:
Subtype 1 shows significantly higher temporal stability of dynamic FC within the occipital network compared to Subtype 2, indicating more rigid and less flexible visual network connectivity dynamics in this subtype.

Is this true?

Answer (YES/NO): NO